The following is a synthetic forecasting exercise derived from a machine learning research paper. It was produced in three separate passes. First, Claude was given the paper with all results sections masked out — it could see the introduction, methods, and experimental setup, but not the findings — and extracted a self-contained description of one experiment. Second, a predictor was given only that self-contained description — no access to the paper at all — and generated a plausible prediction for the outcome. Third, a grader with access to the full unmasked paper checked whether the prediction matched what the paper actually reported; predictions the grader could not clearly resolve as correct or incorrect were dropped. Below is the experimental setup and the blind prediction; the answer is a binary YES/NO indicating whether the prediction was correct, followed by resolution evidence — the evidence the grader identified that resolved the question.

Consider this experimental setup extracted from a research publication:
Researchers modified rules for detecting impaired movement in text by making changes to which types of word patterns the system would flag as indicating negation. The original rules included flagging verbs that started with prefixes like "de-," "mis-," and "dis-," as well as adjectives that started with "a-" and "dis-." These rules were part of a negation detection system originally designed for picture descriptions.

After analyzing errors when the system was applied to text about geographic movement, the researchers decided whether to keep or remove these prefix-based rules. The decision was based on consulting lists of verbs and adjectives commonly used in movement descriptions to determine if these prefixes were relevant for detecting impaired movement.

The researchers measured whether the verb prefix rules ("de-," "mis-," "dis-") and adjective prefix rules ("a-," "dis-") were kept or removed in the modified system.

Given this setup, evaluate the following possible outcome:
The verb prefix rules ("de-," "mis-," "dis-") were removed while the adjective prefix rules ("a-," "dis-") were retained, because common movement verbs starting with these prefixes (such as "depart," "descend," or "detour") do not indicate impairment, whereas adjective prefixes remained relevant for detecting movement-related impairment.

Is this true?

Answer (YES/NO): NO